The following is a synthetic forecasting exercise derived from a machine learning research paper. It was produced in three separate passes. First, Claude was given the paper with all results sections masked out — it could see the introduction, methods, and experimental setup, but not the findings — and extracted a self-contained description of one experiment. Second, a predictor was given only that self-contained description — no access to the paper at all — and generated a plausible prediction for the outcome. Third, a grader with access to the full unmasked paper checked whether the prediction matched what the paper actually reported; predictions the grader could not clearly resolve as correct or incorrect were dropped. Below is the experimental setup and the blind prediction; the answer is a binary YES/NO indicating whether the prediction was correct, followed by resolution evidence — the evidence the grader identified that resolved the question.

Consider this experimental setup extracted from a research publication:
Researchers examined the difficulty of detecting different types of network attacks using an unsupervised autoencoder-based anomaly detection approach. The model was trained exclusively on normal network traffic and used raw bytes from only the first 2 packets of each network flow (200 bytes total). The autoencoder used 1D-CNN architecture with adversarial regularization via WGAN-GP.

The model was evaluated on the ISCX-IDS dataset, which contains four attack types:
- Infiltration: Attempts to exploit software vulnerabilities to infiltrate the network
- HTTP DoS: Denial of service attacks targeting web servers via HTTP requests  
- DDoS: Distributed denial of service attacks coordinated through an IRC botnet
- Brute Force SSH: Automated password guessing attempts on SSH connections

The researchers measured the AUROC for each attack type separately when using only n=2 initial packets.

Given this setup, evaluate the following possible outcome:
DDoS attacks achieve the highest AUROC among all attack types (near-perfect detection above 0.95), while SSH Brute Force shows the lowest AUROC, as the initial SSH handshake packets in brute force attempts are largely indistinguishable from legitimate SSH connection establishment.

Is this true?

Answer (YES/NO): NO